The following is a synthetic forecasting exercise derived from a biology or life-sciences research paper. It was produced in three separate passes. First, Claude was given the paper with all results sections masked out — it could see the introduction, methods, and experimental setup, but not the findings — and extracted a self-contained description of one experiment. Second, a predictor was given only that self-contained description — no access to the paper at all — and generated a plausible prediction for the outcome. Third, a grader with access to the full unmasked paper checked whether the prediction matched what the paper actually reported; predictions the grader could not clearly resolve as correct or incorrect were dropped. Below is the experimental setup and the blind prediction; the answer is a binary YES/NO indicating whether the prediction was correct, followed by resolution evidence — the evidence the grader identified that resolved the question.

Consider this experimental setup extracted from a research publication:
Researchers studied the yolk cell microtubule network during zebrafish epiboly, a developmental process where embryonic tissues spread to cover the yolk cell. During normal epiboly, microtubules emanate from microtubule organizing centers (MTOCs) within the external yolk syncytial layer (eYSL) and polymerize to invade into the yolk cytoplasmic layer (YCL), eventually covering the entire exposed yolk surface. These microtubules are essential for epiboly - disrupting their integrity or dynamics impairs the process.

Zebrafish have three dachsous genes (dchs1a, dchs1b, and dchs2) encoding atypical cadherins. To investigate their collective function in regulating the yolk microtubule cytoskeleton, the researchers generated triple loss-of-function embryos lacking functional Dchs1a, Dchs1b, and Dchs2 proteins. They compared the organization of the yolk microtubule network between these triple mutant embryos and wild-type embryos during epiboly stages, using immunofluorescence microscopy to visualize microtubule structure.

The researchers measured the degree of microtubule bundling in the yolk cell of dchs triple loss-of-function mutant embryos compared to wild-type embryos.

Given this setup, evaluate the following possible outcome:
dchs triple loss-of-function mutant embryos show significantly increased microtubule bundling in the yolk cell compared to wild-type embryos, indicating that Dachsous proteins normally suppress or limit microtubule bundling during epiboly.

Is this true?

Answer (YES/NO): YES